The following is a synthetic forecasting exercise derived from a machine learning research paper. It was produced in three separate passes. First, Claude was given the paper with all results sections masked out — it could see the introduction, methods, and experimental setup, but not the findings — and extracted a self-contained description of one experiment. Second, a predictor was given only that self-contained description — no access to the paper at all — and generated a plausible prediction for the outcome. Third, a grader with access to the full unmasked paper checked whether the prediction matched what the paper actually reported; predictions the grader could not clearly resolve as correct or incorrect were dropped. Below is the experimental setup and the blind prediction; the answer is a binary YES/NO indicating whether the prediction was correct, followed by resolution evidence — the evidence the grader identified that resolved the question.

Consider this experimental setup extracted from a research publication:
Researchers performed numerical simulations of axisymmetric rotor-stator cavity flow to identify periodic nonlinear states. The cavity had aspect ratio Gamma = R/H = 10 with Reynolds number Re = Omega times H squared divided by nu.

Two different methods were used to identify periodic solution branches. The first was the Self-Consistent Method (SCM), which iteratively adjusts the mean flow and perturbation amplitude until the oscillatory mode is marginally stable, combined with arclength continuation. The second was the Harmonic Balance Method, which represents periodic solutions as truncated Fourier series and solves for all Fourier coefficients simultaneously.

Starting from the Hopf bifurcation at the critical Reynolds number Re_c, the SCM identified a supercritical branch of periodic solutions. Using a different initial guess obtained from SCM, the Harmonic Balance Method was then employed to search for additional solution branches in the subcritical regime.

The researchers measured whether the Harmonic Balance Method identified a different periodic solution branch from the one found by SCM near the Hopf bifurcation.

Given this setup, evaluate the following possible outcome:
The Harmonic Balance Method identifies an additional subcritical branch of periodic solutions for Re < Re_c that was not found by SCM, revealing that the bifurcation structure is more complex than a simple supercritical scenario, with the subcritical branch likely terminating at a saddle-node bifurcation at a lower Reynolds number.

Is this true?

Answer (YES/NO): YES